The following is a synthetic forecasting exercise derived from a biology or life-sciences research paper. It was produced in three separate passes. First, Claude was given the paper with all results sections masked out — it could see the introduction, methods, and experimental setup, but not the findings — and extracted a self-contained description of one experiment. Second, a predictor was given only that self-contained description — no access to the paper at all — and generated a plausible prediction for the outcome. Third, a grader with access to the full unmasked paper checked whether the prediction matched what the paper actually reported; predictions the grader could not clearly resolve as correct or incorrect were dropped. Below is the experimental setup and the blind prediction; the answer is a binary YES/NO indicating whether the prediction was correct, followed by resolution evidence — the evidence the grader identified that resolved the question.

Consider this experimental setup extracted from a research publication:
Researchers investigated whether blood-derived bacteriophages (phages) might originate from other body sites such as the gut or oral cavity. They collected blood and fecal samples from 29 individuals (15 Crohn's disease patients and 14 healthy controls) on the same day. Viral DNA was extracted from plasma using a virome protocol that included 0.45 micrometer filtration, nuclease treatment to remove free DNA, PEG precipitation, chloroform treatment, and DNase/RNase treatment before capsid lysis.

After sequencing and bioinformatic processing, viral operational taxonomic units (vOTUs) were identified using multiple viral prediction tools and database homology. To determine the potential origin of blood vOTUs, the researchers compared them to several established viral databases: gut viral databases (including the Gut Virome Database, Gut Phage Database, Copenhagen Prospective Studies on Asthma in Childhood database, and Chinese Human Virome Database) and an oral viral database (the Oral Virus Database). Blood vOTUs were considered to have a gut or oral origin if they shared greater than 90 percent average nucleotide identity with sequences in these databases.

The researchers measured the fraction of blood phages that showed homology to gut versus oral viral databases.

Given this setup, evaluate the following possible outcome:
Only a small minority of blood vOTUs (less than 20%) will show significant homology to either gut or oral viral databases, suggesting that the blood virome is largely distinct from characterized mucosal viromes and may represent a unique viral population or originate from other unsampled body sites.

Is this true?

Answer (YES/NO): NO